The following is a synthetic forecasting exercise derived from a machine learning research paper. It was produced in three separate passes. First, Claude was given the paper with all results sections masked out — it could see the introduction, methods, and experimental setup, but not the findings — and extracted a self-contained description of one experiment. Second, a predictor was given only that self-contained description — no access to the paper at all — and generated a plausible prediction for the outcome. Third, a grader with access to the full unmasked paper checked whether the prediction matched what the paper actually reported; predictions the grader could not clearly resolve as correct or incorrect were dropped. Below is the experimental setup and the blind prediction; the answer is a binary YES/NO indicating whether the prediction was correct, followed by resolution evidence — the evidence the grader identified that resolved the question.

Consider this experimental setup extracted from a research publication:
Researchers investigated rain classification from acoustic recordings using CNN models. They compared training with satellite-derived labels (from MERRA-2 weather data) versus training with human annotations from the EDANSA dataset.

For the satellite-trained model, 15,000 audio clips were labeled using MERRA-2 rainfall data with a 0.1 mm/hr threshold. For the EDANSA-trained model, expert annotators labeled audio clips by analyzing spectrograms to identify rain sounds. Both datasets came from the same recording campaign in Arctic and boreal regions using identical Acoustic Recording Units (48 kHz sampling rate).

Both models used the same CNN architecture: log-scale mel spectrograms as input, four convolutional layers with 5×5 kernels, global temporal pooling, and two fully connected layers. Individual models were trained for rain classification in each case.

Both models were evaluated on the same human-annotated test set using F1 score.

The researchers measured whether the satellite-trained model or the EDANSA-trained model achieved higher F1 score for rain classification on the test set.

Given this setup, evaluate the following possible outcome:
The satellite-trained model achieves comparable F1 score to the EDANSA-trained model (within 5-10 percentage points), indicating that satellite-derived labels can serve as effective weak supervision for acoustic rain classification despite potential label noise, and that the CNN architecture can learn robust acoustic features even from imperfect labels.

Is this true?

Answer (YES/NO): NO